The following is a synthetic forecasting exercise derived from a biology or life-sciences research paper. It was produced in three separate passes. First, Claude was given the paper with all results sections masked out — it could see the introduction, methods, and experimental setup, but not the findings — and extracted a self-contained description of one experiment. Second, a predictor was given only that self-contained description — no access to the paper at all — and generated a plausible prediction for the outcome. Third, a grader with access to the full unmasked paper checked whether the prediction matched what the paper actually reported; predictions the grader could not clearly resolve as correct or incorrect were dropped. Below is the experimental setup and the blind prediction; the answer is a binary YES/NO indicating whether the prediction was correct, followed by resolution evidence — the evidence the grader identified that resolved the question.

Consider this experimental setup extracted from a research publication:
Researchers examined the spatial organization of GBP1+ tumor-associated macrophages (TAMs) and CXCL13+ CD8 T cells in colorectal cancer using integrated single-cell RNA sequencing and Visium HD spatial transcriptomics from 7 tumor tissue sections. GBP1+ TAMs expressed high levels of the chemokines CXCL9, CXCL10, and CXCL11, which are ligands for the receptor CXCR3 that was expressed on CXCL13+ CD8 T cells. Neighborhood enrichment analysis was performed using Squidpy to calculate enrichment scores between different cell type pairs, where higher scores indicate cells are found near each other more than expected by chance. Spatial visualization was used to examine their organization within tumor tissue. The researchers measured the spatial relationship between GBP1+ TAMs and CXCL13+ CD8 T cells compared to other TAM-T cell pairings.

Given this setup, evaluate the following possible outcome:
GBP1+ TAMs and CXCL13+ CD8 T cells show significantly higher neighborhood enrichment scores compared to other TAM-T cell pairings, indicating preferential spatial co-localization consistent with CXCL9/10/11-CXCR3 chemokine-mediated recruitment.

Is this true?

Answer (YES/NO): YES